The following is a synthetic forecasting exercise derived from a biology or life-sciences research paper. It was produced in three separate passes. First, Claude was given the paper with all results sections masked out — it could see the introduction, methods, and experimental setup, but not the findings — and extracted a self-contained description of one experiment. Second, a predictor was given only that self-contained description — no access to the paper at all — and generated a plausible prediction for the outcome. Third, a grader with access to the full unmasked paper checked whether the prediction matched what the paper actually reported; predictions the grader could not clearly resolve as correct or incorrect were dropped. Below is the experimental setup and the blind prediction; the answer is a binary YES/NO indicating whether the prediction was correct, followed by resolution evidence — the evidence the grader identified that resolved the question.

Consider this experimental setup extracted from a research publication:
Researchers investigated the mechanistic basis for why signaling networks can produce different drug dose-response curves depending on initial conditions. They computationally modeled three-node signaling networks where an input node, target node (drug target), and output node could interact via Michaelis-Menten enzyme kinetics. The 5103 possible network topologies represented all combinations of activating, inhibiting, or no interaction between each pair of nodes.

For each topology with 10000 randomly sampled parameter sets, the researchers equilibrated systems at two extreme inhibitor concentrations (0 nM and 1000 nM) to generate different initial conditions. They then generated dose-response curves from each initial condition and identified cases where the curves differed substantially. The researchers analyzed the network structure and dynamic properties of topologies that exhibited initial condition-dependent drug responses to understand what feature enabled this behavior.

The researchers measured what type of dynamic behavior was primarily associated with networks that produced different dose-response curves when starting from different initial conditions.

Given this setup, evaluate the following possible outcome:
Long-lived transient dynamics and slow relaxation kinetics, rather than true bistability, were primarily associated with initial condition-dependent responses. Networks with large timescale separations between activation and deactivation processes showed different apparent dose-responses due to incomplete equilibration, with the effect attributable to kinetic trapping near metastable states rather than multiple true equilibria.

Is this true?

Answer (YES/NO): NO